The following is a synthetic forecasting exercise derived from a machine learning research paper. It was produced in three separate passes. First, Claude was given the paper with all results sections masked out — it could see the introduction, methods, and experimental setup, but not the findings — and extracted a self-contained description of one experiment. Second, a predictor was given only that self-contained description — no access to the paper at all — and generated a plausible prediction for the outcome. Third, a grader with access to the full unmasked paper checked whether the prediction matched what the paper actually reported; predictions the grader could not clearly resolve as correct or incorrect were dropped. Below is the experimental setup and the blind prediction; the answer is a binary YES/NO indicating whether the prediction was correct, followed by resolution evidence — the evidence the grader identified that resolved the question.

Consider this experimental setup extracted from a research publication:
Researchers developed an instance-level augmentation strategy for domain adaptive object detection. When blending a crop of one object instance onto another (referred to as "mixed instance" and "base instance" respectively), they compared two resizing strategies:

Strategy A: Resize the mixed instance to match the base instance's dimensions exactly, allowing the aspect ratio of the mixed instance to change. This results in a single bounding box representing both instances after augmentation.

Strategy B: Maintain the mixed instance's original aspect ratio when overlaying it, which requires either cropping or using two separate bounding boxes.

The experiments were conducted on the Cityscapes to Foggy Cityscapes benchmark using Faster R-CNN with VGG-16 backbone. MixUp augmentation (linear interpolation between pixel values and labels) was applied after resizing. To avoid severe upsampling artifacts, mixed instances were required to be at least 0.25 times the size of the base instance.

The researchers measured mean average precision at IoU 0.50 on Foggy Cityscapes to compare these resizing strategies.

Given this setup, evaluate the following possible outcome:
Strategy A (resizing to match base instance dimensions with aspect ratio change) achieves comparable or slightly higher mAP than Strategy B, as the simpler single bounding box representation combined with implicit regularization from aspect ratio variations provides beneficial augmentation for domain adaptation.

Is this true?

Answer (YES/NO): YES